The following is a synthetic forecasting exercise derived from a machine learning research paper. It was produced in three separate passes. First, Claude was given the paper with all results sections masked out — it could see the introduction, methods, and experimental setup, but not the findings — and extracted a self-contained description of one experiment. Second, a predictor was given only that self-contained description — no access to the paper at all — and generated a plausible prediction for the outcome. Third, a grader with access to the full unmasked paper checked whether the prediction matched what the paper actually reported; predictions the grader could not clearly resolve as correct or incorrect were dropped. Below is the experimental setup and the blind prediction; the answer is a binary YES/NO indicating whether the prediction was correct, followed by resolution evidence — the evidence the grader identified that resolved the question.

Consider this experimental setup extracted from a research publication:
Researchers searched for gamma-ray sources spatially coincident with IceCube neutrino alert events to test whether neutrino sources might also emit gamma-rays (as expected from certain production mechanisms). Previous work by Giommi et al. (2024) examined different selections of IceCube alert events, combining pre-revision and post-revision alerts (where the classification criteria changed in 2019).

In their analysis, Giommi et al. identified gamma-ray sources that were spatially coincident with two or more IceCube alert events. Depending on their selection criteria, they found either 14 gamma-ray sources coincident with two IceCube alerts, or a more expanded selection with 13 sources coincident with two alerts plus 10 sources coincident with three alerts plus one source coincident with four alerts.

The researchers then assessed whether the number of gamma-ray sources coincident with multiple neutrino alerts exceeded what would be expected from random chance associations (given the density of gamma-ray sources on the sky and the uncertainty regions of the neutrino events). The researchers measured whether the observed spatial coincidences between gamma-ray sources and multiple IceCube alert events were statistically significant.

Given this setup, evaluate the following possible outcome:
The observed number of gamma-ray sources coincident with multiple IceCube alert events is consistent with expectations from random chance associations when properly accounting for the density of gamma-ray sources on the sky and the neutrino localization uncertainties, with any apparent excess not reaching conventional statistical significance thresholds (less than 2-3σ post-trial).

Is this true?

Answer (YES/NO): YES